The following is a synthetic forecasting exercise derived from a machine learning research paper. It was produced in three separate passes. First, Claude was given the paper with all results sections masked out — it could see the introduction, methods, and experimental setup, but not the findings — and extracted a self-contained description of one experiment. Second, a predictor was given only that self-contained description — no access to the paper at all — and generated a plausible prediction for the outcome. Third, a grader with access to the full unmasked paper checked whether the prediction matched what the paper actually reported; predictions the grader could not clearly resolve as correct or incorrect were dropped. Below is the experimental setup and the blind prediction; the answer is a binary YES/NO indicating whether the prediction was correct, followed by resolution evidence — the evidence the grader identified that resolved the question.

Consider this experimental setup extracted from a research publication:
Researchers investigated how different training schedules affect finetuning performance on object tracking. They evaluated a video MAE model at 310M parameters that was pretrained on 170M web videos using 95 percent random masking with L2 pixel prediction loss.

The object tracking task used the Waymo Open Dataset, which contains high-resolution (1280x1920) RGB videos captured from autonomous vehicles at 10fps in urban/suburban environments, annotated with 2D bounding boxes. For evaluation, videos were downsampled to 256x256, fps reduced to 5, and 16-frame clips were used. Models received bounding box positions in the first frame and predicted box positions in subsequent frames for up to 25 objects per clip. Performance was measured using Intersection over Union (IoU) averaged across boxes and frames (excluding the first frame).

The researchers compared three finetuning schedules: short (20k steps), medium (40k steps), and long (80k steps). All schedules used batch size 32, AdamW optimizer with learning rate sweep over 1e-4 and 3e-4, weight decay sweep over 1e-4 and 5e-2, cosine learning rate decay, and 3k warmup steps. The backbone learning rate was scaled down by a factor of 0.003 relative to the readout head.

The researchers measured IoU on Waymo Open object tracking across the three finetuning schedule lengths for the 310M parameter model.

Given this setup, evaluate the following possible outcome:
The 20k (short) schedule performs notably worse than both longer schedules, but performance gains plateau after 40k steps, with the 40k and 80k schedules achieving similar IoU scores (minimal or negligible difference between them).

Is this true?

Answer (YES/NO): NO